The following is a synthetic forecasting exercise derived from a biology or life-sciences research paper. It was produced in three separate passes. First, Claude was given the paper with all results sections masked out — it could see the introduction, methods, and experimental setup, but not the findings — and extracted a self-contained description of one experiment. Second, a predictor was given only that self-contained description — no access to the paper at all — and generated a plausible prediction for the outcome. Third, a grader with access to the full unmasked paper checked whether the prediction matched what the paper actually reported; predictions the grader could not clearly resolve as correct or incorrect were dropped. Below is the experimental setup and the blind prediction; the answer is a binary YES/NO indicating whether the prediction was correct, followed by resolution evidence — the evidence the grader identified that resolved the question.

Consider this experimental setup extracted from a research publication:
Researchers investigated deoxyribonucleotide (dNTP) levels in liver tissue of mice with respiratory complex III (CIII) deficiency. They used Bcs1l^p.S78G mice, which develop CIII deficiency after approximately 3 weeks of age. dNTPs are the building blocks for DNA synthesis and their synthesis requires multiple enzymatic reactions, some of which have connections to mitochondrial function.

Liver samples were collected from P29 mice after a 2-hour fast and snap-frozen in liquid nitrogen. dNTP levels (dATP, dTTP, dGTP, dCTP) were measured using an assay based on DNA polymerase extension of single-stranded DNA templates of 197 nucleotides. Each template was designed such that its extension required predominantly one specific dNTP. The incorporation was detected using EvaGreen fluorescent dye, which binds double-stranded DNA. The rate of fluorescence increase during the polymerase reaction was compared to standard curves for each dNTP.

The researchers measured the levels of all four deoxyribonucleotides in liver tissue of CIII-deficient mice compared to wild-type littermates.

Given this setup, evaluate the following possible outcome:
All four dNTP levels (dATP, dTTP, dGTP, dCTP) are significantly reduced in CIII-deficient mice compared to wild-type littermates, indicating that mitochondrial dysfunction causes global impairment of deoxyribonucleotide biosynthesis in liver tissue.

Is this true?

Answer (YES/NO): NO